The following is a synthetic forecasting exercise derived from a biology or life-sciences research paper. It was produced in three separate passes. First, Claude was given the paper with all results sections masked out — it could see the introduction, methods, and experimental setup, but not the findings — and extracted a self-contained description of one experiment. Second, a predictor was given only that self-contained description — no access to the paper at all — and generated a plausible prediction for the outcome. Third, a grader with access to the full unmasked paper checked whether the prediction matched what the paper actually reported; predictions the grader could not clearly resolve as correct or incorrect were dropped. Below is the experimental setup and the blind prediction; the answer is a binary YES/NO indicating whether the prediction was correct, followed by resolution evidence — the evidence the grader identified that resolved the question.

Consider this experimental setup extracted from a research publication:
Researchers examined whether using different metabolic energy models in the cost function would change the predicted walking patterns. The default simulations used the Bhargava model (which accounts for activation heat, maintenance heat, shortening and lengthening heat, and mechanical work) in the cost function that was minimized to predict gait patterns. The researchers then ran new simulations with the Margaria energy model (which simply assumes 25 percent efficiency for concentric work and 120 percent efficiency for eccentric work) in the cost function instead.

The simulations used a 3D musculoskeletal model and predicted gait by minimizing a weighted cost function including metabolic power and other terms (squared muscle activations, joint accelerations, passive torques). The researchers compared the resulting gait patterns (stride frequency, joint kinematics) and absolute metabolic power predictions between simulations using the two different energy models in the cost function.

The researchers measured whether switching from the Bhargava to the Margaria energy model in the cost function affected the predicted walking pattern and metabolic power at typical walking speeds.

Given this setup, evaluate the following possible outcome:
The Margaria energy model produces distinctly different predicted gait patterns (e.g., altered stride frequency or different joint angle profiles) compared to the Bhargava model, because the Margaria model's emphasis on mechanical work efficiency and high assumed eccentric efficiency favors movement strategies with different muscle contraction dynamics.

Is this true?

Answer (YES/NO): YES